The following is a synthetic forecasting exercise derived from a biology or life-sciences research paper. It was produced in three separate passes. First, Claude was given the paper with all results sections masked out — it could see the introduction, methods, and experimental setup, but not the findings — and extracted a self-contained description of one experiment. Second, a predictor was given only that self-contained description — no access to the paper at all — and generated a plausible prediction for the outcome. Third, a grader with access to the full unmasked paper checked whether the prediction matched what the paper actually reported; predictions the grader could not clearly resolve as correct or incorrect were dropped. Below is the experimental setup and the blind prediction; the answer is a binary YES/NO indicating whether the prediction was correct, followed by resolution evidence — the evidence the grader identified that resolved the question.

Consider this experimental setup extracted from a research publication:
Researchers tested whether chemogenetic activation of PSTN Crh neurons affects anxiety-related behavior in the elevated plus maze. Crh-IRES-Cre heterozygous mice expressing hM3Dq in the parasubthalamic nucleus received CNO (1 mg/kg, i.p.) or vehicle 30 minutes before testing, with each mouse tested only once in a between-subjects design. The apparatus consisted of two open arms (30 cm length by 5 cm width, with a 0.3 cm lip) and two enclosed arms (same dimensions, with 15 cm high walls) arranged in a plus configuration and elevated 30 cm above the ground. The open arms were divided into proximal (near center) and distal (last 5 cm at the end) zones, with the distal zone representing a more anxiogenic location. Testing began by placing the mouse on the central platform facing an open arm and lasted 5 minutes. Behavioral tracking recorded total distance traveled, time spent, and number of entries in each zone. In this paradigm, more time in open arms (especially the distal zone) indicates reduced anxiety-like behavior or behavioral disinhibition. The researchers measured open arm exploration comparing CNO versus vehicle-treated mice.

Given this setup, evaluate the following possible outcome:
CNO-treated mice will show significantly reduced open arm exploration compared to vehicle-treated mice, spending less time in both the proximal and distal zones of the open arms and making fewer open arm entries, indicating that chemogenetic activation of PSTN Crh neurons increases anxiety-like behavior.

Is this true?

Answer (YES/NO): NO